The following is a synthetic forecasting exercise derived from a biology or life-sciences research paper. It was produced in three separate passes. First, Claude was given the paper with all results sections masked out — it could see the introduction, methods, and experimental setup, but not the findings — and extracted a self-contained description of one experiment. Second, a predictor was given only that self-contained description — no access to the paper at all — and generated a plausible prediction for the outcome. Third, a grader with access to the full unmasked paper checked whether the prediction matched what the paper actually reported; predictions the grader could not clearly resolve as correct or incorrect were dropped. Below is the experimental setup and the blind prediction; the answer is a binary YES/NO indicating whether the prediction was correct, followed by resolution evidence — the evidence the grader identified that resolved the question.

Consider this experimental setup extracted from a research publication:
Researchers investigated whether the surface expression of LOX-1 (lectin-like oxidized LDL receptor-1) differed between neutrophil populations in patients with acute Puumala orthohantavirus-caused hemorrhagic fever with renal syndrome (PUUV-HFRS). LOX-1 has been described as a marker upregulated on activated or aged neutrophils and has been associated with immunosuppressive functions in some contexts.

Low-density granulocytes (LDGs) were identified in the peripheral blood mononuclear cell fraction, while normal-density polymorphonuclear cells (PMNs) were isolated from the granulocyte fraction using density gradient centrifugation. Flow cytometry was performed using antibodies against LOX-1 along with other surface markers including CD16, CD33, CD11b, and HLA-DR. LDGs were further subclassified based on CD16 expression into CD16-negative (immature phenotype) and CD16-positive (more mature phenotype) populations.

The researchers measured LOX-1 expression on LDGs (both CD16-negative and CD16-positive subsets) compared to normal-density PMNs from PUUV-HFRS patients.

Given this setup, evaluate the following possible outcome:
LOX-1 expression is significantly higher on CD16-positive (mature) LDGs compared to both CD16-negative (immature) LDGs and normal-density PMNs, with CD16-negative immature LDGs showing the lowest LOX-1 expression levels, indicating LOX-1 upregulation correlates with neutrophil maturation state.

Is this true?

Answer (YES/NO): NO